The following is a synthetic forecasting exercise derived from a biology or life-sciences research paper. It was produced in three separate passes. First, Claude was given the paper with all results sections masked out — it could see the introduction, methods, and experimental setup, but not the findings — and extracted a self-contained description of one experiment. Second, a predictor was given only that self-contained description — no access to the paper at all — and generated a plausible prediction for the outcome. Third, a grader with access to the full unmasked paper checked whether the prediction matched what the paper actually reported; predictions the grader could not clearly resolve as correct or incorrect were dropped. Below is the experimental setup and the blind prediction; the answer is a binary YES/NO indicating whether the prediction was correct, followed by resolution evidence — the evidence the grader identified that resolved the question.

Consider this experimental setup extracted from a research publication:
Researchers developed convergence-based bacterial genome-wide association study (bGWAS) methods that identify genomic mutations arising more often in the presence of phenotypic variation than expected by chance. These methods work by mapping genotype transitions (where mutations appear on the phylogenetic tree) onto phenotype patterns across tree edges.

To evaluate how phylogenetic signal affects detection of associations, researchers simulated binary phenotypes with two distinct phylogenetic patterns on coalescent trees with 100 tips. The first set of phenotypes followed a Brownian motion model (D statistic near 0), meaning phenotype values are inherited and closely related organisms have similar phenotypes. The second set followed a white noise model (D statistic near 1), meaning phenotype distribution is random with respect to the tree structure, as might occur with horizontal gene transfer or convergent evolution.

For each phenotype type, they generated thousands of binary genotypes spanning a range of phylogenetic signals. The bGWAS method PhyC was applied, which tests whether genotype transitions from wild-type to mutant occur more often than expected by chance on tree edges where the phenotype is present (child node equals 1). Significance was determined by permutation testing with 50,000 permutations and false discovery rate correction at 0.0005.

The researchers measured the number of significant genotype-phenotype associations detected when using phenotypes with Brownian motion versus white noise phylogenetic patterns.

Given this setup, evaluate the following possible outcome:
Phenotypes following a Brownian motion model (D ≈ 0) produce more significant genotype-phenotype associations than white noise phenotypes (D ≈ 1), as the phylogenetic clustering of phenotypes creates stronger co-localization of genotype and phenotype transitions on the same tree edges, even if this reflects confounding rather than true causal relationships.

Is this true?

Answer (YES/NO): NO